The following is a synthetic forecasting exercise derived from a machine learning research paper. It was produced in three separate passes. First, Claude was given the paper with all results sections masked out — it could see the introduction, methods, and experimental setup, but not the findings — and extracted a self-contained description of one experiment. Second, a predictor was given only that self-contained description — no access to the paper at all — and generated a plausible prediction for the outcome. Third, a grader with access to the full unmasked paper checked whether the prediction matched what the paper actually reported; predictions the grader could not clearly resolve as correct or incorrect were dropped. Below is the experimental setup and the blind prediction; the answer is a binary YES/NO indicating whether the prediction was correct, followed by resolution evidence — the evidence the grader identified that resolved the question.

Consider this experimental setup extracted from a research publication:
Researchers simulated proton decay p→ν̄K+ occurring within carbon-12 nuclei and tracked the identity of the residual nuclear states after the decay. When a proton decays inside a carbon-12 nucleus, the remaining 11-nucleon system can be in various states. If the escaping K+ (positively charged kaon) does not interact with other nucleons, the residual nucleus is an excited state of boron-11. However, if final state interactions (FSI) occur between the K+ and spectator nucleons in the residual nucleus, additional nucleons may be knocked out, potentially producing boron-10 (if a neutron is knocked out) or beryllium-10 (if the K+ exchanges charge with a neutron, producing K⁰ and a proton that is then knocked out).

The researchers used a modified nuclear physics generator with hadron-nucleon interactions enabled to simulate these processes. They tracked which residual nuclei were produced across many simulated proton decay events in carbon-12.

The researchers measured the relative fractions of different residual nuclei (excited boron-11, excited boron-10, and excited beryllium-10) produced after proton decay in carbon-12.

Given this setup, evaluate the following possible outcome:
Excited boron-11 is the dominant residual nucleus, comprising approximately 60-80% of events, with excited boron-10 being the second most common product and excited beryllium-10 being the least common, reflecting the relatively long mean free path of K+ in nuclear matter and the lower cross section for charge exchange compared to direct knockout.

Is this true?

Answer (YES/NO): NO